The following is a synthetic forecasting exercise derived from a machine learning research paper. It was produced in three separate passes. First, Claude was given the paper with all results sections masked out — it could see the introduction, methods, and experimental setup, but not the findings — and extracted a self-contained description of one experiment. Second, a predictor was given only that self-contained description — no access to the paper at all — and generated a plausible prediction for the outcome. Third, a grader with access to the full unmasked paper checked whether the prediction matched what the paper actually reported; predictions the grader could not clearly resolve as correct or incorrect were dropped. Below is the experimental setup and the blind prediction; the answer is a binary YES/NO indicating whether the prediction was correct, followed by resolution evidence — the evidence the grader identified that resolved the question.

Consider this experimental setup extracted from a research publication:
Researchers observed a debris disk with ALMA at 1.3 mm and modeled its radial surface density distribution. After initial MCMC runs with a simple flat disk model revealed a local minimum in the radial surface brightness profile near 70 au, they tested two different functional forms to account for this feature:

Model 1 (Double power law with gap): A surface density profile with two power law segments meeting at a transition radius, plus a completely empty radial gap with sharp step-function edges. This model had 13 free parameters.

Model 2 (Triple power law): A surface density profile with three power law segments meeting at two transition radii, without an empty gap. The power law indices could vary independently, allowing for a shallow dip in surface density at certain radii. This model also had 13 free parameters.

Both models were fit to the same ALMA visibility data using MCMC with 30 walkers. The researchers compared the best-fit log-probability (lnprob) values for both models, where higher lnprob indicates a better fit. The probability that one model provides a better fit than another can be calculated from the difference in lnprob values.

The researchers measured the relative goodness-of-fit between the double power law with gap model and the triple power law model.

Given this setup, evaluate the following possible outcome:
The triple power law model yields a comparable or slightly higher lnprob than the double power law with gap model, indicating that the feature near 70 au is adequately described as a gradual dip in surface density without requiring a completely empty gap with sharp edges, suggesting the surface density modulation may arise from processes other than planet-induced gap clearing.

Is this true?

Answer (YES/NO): NO